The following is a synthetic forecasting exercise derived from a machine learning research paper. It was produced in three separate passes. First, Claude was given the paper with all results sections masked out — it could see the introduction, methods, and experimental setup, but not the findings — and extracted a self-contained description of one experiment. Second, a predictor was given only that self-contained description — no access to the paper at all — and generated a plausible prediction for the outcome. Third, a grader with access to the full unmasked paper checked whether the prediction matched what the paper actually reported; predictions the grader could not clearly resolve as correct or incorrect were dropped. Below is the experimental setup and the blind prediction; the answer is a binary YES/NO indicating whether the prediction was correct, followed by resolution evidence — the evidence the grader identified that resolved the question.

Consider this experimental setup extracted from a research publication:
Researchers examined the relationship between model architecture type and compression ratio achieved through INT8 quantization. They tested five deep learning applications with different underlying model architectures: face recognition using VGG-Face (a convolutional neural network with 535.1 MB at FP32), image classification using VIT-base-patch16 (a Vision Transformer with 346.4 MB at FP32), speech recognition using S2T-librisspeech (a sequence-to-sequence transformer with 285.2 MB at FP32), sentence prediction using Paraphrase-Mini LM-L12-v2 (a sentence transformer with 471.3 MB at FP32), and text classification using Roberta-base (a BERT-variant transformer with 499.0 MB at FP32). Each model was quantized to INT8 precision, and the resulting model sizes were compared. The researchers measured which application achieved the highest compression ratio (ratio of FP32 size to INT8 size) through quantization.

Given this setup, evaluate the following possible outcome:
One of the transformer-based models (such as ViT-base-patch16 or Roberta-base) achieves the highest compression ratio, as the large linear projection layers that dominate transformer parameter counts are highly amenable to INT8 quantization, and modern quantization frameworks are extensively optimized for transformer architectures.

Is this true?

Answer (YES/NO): YES